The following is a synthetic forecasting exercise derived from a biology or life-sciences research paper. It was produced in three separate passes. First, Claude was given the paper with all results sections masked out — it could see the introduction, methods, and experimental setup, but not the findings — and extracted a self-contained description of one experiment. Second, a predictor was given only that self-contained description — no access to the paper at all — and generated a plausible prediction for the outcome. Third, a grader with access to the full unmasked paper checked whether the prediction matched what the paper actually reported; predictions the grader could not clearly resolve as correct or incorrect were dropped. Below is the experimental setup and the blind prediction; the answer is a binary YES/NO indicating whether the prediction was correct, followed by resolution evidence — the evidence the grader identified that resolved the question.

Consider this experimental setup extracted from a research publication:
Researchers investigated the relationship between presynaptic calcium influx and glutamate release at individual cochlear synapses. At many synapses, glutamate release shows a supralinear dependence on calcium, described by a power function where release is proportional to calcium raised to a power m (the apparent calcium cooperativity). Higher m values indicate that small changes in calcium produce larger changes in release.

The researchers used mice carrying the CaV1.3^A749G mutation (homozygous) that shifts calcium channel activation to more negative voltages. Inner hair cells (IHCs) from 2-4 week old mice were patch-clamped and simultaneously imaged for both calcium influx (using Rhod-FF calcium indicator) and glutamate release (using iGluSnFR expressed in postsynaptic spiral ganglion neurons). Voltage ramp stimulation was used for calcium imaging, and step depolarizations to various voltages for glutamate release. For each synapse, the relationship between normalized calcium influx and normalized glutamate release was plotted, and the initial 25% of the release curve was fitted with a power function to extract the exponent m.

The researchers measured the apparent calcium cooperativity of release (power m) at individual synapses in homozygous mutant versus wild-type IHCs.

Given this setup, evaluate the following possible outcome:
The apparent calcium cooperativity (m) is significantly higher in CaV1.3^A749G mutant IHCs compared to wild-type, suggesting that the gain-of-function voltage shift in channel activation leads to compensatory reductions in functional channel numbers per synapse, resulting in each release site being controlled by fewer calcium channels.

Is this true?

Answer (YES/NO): NO